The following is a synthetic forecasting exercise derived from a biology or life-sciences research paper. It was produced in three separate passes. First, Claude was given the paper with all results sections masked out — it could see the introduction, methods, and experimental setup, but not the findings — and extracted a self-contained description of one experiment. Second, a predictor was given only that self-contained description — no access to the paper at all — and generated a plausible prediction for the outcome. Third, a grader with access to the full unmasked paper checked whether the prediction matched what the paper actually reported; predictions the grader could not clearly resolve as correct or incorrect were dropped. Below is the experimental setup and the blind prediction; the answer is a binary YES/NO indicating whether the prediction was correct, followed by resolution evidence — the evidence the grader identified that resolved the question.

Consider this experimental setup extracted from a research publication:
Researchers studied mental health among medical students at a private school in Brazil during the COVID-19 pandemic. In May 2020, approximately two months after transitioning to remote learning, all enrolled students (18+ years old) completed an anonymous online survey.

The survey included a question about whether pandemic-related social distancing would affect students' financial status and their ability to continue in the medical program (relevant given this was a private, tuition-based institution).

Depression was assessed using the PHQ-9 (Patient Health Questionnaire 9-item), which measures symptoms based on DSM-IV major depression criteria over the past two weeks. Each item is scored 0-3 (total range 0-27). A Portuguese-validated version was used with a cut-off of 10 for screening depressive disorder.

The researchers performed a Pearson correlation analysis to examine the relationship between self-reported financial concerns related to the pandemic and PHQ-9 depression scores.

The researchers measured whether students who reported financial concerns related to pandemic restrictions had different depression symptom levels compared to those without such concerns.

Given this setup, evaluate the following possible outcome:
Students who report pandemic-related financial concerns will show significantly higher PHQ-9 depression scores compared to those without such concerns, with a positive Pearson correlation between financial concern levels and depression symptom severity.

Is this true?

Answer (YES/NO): YES